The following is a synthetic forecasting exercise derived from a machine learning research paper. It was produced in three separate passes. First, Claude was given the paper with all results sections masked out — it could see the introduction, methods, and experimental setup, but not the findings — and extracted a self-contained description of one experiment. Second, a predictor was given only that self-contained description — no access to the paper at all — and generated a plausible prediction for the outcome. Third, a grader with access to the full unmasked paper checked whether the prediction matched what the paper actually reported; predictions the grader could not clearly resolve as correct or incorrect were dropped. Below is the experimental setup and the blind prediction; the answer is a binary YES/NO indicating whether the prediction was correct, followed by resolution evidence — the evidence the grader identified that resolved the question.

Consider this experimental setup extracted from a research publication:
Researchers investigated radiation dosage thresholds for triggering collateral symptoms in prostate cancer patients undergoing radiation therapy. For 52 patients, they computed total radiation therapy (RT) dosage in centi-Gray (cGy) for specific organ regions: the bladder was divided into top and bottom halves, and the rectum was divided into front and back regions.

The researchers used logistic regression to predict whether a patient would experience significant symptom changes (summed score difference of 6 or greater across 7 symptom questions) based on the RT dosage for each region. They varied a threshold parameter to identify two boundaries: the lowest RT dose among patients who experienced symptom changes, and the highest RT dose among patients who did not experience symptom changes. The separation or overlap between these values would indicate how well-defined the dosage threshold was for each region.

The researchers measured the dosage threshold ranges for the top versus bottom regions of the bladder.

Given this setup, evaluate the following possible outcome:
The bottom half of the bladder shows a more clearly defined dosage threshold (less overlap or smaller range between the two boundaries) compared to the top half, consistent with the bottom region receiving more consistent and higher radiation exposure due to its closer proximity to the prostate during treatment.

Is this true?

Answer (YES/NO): NO